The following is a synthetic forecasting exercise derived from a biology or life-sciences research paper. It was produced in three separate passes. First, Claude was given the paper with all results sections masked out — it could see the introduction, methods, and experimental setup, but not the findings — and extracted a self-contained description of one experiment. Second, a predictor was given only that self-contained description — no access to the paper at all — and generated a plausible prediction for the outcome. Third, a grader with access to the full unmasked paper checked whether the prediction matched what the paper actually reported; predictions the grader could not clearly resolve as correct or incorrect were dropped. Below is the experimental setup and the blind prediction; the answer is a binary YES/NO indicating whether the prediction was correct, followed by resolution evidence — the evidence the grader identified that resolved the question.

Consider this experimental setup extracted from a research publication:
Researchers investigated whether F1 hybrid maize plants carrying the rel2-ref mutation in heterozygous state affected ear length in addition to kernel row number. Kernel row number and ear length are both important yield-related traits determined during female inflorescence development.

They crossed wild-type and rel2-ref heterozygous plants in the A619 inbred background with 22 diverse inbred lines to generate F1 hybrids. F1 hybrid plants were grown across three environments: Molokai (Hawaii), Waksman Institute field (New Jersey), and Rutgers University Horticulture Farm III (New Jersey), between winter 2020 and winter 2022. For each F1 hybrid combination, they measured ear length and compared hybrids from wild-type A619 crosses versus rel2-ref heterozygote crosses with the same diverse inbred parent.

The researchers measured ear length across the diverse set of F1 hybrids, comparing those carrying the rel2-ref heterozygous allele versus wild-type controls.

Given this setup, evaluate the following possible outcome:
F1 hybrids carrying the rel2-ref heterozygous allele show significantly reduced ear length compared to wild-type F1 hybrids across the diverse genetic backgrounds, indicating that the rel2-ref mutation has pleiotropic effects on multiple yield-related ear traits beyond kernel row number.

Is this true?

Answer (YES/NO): NO